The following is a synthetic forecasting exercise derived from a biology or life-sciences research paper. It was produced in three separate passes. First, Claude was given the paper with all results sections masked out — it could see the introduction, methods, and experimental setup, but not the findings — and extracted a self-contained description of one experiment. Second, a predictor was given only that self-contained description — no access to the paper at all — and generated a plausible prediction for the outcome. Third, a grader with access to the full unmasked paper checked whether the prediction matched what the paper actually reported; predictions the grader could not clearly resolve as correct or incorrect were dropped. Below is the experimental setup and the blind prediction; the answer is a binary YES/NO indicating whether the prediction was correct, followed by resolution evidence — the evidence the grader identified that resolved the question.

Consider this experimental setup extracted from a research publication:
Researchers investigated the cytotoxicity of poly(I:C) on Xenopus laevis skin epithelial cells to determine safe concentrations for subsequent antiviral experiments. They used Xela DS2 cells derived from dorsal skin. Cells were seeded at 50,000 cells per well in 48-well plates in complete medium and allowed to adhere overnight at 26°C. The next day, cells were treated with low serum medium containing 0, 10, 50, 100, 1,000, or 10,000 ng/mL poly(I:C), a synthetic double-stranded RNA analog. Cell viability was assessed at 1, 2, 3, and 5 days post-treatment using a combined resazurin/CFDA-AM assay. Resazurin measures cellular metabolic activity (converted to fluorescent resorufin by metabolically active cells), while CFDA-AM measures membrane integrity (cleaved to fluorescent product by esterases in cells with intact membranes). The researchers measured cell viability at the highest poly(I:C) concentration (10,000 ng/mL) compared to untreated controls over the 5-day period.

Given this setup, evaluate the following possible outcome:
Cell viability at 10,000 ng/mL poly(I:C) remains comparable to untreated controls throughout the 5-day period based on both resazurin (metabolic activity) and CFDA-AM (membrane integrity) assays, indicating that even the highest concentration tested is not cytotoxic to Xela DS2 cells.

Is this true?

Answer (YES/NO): NO